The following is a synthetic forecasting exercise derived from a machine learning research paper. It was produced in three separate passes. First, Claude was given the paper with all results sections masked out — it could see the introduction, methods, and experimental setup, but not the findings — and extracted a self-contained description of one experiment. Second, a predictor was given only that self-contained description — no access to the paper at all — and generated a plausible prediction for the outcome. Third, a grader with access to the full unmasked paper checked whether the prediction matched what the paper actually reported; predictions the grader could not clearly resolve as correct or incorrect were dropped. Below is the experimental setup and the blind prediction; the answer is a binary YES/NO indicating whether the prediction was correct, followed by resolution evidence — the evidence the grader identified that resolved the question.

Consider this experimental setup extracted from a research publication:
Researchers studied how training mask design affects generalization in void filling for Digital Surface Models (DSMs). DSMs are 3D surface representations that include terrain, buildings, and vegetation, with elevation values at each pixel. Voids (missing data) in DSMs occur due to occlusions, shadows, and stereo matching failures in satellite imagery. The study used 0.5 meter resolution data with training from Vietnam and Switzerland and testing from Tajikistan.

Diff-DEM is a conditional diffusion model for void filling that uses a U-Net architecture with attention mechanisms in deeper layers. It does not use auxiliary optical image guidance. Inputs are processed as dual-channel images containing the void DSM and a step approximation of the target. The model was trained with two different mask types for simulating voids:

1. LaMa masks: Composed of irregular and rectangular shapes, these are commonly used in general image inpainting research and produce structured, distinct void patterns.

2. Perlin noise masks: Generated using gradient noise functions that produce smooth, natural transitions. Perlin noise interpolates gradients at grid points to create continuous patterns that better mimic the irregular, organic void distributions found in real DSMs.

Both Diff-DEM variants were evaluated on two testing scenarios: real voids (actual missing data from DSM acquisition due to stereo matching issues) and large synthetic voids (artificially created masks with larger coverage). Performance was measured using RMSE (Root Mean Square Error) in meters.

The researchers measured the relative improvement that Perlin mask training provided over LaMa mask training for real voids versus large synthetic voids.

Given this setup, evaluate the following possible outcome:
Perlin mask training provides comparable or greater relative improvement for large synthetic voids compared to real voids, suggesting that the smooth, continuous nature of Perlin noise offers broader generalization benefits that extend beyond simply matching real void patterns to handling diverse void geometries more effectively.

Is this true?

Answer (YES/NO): NO